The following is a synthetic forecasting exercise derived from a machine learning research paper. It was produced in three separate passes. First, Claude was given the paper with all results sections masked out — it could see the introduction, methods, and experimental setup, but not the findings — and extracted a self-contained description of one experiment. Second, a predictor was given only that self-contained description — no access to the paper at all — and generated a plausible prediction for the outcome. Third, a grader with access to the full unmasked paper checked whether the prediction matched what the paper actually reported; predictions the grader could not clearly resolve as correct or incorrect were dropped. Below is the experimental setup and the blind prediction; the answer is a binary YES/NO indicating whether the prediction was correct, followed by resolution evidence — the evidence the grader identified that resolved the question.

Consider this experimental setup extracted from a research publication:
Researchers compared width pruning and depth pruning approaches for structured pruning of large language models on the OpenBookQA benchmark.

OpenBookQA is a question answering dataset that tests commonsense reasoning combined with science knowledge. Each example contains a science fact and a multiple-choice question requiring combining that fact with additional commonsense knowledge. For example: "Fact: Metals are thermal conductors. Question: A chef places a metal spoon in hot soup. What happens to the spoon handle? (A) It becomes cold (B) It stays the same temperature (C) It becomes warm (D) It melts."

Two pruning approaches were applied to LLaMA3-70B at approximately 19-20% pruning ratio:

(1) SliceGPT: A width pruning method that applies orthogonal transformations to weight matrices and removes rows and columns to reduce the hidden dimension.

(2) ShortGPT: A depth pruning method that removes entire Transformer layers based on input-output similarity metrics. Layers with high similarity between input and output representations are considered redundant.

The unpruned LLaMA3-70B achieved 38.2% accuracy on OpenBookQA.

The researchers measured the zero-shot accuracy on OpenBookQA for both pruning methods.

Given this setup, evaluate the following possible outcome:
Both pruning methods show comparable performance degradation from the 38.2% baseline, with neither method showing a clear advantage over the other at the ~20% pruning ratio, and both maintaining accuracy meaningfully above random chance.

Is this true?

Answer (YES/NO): NO